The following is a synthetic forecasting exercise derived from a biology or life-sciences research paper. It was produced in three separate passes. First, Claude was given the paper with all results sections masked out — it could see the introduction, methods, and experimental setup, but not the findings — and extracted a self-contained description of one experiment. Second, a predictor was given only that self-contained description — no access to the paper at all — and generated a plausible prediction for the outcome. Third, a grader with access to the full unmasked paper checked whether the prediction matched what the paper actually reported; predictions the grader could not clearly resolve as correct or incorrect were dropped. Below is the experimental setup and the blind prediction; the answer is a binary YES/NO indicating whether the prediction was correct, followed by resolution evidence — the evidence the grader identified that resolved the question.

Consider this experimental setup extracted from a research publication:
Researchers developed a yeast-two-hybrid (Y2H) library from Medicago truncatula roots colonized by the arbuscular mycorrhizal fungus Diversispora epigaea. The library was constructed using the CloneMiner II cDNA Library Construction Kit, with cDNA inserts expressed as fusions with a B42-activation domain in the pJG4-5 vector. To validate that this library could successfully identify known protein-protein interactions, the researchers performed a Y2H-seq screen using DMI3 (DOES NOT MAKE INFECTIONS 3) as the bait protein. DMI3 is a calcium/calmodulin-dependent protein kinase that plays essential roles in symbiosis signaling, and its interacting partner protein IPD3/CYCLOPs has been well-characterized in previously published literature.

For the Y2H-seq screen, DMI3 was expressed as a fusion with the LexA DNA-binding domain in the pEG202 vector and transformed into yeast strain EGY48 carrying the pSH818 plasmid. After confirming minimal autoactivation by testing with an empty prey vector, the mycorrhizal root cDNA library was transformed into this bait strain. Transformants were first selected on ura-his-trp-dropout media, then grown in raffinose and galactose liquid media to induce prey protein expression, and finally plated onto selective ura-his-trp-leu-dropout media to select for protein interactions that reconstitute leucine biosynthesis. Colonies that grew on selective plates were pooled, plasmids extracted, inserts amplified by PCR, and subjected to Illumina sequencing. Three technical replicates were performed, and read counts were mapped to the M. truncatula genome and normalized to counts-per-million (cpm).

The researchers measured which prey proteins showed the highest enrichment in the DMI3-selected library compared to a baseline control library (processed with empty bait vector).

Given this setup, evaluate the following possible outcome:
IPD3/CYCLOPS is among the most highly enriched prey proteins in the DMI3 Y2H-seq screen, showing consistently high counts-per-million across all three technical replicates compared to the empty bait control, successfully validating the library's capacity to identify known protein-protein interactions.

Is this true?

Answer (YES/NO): YES